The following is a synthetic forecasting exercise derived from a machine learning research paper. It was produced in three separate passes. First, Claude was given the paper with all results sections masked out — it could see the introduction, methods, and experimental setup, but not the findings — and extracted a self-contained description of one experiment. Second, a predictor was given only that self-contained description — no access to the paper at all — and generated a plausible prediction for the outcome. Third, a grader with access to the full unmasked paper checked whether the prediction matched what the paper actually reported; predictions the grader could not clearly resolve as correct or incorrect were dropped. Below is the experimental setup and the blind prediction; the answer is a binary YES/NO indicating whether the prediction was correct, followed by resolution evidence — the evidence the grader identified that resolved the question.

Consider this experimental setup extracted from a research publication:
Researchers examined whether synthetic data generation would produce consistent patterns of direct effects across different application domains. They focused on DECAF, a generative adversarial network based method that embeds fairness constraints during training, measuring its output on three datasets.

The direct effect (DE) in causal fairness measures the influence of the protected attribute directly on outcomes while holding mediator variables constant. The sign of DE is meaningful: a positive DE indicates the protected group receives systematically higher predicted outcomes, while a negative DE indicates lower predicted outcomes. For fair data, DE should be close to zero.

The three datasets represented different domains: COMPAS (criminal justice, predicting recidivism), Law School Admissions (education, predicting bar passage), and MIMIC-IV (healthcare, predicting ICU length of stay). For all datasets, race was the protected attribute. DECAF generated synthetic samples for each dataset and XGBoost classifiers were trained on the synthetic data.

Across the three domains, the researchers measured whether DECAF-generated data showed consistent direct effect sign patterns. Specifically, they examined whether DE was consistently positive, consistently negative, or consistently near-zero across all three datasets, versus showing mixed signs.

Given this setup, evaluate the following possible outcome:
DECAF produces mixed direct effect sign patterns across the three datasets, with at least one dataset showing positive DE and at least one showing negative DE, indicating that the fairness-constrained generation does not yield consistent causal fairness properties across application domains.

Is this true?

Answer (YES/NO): YES